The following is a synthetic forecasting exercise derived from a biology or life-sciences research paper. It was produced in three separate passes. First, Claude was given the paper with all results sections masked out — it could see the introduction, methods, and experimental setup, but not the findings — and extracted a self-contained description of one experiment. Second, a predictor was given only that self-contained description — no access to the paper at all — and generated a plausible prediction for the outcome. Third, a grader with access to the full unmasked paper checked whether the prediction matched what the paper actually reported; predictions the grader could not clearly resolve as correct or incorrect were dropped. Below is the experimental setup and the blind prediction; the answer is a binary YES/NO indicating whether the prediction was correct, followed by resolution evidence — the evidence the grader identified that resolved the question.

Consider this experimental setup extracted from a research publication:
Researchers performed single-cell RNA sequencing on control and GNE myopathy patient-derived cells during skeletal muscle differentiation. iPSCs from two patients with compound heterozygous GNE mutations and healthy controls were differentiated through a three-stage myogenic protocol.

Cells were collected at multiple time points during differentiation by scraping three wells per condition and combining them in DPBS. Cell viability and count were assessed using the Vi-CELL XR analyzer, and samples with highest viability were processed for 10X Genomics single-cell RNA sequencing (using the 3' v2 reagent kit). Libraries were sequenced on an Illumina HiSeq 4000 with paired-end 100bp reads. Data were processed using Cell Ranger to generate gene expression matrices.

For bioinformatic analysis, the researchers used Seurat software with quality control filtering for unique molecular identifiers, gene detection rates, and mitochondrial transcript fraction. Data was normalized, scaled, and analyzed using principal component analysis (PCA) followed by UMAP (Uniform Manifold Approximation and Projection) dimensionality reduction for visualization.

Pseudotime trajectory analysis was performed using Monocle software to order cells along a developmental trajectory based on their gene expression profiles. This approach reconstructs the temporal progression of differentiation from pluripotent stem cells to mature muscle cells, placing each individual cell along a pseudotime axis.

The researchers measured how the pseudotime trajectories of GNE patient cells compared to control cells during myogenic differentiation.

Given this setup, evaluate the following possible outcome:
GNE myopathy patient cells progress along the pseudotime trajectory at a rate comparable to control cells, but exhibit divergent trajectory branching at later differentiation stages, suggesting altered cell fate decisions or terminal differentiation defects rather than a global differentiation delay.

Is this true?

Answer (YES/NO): NO